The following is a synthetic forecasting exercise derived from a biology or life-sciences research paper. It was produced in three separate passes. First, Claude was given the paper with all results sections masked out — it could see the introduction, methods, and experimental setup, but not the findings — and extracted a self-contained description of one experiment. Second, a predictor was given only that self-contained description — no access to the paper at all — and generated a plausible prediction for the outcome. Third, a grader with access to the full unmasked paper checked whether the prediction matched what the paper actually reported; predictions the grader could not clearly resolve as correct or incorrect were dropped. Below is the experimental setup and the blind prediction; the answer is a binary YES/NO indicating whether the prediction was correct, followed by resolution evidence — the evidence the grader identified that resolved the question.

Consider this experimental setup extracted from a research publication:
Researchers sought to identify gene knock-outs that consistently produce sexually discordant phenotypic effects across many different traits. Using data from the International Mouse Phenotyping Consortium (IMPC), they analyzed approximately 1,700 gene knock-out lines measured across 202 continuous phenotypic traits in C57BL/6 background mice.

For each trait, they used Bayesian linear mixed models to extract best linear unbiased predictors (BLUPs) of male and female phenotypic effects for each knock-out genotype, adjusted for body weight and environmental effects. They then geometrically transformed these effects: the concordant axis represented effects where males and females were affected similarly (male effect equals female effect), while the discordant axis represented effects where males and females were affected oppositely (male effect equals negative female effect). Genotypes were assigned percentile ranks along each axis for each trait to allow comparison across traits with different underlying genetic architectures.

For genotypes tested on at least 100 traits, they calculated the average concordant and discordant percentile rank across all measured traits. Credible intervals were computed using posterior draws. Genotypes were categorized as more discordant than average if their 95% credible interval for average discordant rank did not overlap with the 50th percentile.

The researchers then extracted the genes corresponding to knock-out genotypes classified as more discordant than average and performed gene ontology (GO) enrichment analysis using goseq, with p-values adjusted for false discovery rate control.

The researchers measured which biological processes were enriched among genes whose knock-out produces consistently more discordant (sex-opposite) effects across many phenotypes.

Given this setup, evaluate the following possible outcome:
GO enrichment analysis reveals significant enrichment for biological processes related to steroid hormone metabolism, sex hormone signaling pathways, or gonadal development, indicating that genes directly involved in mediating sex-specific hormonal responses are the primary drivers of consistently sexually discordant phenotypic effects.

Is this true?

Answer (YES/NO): NO